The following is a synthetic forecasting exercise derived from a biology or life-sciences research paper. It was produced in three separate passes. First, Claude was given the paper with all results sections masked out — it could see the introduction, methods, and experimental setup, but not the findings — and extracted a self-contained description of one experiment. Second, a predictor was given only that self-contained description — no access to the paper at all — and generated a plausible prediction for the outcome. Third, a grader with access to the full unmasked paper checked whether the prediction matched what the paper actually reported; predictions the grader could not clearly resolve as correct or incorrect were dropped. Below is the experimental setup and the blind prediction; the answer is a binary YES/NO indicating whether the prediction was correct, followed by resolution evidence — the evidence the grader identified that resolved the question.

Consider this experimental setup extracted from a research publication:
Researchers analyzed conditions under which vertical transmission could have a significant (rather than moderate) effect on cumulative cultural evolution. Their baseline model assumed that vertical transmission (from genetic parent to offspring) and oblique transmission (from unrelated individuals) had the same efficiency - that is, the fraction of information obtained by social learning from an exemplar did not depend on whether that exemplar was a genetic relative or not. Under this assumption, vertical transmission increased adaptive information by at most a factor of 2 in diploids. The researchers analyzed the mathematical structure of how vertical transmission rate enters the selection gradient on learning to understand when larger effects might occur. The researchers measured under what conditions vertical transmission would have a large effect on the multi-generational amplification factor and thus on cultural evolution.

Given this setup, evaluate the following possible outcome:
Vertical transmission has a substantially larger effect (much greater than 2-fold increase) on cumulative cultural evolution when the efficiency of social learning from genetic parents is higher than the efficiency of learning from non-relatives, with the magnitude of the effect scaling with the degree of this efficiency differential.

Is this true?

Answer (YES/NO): YES